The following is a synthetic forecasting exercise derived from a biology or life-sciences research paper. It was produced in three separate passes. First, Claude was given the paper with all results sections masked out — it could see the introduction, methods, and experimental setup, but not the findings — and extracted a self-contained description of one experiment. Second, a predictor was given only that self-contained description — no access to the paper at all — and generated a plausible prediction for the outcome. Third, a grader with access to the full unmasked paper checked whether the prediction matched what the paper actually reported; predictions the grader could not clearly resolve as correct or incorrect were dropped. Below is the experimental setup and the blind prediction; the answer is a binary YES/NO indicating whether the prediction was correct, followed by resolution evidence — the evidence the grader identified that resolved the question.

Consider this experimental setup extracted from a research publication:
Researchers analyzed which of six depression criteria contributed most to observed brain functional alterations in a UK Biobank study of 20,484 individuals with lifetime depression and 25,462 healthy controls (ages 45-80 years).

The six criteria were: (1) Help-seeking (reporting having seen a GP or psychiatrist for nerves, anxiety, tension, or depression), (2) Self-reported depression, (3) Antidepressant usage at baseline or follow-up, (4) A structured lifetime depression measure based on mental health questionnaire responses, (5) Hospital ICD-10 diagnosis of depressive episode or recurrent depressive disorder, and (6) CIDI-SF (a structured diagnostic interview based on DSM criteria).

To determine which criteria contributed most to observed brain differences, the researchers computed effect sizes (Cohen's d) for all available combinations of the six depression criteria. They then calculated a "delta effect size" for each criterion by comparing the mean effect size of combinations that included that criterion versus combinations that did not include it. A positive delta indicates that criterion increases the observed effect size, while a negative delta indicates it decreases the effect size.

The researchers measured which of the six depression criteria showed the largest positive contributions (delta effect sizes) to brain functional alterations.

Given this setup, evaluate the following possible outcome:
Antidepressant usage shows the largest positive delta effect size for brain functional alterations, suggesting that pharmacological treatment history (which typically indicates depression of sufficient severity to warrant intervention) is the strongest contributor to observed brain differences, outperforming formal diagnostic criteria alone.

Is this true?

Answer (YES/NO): NO